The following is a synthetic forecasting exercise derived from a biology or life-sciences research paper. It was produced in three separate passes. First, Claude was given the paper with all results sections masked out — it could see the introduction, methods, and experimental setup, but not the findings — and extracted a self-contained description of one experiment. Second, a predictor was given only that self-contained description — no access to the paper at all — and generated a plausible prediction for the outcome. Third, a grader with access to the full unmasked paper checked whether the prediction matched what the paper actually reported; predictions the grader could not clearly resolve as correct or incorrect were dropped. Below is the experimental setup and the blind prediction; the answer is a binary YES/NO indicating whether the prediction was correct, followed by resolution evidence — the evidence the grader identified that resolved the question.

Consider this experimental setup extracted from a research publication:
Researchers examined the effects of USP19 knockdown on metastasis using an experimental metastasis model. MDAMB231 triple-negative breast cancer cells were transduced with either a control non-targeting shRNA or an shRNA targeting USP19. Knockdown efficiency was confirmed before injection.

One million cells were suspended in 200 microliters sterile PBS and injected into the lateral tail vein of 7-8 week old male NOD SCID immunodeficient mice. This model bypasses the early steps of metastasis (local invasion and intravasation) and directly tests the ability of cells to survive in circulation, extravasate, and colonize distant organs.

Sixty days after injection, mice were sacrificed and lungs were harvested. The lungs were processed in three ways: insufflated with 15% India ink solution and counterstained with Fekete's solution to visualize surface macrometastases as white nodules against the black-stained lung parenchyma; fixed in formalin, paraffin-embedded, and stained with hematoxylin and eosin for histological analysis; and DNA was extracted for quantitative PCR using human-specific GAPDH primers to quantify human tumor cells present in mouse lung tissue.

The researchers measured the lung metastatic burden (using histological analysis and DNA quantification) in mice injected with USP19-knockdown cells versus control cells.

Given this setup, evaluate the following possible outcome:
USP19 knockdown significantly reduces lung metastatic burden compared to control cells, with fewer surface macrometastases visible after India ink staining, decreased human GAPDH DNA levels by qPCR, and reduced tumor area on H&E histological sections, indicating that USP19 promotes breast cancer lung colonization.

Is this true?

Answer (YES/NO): YES